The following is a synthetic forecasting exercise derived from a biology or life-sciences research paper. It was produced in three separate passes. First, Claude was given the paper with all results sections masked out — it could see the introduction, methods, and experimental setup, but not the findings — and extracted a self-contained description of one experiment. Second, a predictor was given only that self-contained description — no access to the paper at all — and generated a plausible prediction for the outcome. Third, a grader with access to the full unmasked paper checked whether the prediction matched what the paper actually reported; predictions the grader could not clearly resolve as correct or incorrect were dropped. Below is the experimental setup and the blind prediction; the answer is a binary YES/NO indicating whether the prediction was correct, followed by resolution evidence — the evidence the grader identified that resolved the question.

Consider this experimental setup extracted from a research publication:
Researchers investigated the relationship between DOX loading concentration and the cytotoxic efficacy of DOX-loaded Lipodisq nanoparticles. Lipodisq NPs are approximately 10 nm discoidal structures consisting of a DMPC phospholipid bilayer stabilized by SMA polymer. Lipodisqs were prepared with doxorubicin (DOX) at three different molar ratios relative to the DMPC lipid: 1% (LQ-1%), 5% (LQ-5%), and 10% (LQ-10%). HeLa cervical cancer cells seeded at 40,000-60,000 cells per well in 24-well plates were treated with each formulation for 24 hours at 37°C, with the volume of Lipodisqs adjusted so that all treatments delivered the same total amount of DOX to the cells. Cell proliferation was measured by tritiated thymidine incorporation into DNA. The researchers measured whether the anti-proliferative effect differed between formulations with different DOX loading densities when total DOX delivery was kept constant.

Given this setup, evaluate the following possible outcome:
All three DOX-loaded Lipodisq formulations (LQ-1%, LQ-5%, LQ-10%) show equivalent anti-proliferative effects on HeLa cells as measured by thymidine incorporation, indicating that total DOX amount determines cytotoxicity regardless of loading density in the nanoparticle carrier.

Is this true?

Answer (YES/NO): YES